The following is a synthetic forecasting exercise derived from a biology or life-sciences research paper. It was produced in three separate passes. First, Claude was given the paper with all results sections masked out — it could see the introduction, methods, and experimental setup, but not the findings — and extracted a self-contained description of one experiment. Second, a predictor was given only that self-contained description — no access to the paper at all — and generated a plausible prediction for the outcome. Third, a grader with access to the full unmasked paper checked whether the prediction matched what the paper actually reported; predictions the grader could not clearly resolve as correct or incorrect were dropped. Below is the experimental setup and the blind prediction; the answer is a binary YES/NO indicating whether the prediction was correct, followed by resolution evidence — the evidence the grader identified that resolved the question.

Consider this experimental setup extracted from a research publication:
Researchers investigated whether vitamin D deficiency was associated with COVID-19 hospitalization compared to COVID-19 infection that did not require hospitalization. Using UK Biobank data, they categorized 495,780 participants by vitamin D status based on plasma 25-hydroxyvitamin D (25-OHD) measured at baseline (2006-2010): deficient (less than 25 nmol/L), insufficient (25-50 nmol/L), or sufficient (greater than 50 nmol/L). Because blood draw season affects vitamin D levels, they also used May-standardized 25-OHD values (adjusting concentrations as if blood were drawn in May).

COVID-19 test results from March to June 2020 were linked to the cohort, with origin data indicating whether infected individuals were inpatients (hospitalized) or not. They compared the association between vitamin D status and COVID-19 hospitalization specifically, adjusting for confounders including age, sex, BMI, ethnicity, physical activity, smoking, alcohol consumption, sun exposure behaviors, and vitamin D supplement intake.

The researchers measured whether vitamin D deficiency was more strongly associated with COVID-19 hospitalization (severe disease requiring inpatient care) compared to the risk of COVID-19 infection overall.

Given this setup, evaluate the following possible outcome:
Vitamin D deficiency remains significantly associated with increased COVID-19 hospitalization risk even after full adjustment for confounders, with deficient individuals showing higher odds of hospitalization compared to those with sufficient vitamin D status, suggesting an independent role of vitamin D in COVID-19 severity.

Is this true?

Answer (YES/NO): NO